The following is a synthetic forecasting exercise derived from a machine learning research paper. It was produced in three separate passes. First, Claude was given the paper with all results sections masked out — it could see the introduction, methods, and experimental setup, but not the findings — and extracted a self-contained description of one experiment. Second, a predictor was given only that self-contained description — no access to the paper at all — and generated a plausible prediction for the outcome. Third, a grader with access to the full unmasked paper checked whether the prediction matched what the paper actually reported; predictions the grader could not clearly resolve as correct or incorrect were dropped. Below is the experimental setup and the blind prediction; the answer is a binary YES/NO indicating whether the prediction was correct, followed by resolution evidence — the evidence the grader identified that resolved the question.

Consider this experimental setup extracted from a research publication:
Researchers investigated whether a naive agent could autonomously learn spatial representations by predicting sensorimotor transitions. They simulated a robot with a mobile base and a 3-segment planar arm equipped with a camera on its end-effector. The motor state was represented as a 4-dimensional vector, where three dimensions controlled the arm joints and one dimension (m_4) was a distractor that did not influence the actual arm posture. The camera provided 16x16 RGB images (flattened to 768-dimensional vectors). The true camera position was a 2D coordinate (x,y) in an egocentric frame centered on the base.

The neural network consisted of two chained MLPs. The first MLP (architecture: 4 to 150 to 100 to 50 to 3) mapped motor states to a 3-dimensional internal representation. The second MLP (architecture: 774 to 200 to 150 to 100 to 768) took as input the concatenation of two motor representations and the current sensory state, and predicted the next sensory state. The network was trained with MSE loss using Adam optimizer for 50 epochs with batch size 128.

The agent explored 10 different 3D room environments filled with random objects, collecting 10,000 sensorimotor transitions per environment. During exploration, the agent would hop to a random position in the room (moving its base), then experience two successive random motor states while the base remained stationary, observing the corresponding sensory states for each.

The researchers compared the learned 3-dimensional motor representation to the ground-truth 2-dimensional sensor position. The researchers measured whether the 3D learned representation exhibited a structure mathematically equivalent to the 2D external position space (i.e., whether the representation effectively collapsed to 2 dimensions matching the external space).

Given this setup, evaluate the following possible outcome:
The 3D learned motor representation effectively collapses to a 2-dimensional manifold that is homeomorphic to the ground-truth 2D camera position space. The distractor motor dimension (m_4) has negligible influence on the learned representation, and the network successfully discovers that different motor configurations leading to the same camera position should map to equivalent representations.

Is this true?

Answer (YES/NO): YES